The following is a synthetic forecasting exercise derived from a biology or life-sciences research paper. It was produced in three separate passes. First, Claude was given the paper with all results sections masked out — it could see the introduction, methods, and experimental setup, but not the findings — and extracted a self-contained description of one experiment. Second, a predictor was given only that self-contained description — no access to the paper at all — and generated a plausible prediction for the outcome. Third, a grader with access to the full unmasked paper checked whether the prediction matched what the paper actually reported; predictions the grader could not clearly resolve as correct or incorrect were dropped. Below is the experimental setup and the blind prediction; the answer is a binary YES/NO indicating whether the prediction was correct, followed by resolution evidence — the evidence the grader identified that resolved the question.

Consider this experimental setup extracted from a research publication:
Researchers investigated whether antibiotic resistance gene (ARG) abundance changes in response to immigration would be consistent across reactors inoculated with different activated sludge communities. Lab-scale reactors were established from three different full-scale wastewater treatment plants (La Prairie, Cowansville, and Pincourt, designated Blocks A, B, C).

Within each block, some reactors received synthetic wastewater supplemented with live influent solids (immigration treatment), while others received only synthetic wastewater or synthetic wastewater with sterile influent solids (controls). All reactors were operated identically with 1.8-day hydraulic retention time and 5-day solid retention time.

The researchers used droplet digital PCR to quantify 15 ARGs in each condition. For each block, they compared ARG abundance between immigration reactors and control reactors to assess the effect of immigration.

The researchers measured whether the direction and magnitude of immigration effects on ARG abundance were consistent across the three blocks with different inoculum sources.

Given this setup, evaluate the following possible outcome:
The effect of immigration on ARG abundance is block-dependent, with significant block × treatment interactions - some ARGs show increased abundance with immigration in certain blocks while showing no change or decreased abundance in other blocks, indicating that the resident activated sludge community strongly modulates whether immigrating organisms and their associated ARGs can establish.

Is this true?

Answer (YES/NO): NO